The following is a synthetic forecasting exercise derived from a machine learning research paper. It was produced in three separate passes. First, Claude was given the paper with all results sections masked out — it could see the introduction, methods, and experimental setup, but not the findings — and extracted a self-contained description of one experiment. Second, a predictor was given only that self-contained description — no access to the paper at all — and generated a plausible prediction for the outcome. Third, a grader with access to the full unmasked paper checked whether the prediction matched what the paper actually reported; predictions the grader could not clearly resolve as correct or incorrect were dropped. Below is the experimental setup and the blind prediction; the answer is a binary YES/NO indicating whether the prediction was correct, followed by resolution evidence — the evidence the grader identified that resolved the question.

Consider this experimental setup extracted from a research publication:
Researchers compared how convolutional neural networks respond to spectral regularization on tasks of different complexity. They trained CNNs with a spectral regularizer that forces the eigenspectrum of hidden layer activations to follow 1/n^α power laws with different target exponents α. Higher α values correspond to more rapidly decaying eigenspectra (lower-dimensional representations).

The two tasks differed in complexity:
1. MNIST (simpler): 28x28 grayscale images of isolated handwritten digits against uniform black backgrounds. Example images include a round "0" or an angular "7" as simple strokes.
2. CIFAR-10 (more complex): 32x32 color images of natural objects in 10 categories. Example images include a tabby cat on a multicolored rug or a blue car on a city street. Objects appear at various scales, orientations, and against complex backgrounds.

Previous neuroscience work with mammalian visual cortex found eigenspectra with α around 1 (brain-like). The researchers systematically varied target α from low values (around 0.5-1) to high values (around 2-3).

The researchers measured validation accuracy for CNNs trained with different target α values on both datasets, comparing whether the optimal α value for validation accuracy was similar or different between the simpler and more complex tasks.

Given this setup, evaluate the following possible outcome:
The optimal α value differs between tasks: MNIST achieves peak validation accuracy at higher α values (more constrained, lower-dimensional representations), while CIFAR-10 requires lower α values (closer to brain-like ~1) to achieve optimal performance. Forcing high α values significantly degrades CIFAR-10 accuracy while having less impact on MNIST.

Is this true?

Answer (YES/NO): NO